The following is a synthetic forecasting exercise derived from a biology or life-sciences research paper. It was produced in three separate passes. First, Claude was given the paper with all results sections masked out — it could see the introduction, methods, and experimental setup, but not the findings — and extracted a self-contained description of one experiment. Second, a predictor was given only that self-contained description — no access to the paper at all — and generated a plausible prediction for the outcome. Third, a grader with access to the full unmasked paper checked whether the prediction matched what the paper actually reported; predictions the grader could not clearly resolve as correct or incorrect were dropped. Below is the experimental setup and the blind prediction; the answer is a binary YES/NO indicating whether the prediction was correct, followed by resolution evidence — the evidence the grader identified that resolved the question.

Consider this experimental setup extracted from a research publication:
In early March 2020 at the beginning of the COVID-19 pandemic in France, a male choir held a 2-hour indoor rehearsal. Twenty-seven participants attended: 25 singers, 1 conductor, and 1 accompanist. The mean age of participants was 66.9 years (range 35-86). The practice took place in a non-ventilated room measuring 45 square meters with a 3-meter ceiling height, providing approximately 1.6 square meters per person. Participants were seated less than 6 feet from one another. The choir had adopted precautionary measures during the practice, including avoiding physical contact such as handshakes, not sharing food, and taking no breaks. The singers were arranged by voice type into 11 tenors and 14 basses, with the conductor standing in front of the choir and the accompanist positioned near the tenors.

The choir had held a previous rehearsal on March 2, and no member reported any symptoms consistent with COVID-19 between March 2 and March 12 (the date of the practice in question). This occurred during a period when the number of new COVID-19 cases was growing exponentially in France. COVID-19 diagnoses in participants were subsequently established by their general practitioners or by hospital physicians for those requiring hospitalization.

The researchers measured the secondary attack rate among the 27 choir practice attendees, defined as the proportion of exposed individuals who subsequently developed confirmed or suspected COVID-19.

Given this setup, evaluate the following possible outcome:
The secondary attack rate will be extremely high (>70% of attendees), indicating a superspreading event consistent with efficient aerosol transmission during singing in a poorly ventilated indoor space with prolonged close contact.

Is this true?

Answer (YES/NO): YES